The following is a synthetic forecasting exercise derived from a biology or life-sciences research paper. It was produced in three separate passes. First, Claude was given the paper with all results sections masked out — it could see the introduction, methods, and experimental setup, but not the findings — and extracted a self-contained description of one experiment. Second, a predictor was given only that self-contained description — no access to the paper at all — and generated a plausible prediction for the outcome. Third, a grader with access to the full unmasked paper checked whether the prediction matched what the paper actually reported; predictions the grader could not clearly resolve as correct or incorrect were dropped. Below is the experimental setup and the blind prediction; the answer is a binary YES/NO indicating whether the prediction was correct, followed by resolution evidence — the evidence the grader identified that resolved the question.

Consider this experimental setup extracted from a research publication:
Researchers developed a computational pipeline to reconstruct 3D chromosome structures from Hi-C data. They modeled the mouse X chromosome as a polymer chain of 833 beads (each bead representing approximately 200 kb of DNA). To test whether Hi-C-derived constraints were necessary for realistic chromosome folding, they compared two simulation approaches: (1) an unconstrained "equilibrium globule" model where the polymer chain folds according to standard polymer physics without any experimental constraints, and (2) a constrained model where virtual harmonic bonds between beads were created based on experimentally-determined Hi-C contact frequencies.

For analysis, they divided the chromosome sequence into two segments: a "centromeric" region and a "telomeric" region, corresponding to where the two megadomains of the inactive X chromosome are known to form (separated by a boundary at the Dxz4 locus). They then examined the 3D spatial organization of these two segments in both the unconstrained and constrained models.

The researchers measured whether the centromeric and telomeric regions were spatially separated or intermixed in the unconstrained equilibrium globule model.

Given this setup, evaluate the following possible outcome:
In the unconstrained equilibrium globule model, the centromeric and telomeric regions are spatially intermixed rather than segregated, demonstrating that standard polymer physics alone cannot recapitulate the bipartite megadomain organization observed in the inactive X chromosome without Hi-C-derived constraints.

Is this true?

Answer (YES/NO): YES